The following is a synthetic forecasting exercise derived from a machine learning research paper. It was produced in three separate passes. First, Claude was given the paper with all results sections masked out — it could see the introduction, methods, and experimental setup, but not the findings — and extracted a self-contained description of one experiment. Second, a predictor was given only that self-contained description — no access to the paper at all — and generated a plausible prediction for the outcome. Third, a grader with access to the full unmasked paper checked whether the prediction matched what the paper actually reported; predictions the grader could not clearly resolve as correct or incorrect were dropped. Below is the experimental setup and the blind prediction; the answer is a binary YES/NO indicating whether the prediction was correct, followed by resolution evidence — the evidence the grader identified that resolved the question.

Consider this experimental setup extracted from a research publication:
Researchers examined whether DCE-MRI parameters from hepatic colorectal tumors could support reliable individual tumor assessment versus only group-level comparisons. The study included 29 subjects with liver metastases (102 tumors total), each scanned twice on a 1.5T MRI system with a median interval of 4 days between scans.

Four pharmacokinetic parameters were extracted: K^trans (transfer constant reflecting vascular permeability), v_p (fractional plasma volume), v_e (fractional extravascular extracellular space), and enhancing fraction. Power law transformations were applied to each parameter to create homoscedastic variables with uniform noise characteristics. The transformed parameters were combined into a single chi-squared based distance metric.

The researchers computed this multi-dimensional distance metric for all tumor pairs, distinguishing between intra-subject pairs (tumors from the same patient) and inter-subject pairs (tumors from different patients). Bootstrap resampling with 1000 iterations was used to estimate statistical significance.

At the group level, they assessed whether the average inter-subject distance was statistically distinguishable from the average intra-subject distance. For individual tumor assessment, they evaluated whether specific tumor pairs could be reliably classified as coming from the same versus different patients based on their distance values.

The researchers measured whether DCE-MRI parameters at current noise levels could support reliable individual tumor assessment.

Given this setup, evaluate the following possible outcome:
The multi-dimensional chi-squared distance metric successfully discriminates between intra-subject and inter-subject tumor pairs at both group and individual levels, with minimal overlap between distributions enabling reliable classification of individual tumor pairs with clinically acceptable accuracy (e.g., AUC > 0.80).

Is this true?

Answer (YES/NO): NO